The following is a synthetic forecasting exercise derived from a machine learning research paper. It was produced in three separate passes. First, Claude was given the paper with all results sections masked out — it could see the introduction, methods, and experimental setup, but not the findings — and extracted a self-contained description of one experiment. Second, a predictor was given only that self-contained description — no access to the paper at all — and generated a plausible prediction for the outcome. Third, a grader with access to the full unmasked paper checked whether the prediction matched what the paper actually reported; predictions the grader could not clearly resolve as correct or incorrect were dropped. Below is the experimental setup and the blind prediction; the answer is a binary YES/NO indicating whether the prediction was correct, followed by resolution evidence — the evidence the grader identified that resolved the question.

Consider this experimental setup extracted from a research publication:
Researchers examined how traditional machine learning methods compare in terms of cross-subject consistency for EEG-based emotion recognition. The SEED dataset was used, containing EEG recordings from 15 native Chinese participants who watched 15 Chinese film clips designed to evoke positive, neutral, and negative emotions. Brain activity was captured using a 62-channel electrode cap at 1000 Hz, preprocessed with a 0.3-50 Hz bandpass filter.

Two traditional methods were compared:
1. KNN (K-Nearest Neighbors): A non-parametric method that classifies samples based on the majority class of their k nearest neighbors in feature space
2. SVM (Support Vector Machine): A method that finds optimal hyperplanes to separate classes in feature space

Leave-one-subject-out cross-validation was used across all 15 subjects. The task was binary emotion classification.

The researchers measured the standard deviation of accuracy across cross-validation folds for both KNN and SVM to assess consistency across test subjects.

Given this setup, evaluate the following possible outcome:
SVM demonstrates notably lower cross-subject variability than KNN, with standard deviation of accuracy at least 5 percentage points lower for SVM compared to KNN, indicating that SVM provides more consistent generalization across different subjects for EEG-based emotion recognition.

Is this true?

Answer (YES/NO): NO